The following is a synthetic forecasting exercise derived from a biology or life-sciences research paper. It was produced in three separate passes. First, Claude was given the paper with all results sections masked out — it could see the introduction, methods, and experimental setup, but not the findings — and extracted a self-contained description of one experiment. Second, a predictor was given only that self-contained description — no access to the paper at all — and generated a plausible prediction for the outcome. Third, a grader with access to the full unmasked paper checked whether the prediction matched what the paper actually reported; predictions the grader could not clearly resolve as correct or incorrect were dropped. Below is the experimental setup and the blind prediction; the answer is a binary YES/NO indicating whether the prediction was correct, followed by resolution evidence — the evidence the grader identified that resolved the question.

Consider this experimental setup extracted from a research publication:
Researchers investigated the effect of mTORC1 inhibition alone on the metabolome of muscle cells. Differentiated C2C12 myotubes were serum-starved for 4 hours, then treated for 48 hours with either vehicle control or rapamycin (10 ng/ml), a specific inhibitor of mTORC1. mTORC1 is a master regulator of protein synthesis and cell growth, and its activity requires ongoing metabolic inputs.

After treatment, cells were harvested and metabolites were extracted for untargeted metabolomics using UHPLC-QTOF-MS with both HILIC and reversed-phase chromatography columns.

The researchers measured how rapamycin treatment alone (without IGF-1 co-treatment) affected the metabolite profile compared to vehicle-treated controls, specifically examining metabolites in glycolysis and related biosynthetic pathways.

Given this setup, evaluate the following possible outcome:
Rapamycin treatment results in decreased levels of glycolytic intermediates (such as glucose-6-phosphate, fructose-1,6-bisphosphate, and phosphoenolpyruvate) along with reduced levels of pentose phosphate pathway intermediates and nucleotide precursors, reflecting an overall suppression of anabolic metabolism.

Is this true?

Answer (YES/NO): YES